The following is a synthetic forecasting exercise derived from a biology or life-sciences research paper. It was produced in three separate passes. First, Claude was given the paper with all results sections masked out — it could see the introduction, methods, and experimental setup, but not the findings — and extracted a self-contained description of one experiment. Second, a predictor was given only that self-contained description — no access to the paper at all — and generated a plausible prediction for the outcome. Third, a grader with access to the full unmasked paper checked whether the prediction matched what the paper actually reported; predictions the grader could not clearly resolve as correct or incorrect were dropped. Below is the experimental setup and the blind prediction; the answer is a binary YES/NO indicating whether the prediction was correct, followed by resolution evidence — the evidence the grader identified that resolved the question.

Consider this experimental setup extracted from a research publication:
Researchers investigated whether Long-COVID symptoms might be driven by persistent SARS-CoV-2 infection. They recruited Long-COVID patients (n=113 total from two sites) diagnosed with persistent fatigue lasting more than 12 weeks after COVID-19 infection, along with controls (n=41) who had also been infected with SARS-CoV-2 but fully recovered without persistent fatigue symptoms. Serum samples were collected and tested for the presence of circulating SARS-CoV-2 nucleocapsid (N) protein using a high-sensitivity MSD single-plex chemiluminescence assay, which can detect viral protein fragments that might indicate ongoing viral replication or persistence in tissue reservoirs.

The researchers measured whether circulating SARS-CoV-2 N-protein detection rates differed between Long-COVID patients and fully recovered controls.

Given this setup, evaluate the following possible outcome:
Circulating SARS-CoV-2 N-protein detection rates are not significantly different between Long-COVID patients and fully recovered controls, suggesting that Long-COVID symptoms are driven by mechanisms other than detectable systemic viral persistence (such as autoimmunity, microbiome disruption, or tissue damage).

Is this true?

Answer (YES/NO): YES